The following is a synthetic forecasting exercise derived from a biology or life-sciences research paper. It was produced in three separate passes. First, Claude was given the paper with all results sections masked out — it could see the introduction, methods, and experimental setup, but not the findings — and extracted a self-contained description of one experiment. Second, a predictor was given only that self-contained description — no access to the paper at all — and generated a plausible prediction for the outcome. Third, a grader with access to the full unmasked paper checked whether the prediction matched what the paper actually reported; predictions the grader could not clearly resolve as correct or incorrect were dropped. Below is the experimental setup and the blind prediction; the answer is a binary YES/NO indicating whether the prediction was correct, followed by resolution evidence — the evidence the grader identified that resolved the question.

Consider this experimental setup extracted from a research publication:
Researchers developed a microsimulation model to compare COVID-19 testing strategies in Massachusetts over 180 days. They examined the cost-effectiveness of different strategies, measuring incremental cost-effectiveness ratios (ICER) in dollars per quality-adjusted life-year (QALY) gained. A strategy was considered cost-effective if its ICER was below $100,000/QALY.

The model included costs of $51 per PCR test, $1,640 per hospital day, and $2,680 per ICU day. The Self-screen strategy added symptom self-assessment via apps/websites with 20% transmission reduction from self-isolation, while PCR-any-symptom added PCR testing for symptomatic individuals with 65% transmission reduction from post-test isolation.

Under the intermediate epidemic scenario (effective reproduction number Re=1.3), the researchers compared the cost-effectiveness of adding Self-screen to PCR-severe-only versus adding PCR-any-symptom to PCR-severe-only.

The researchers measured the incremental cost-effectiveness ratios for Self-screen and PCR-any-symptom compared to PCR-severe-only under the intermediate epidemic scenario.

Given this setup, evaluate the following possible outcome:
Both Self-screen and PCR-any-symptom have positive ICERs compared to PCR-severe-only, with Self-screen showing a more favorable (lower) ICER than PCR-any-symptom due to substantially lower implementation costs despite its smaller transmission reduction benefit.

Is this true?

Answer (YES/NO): NO